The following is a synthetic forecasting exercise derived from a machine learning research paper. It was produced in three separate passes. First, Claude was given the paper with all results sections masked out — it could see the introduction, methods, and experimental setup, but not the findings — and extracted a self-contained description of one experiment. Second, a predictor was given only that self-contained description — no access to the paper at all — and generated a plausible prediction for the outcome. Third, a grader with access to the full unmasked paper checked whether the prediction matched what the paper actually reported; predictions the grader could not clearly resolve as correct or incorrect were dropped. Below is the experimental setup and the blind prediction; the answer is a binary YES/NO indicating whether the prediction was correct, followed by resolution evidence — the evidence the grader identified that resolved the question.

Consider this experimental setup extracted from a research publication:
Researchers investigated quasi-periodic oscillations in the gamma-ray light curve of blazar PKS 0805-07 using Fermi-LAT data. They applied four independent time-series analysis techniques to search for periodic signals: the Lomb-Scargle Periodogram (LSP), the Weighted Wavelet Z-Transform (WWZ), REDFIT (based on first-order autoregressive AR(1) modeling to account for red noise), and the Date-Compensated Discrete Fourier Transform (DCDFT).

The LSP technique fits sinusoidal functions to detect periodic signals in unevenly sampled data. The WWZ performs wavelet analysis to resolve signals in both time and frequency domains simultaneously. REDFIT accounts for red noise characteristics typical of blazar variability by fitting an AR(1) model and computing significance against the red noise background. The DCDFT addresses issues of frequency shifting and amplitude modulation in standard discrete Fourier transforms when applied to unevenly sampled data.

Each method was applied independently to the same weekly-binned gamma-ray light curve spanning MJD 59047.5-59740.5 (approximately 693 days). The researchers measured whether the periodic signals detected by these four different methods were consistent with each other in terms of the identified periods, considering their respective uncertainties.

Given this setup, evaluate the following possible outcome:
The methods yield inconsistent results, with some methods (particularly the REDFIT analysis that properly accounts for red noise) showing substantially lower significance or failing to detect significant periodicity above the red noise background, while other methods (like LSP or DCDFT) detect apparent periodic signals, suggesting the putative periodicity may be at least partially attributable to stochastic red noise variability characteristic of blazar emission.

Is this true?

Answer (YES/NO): NO